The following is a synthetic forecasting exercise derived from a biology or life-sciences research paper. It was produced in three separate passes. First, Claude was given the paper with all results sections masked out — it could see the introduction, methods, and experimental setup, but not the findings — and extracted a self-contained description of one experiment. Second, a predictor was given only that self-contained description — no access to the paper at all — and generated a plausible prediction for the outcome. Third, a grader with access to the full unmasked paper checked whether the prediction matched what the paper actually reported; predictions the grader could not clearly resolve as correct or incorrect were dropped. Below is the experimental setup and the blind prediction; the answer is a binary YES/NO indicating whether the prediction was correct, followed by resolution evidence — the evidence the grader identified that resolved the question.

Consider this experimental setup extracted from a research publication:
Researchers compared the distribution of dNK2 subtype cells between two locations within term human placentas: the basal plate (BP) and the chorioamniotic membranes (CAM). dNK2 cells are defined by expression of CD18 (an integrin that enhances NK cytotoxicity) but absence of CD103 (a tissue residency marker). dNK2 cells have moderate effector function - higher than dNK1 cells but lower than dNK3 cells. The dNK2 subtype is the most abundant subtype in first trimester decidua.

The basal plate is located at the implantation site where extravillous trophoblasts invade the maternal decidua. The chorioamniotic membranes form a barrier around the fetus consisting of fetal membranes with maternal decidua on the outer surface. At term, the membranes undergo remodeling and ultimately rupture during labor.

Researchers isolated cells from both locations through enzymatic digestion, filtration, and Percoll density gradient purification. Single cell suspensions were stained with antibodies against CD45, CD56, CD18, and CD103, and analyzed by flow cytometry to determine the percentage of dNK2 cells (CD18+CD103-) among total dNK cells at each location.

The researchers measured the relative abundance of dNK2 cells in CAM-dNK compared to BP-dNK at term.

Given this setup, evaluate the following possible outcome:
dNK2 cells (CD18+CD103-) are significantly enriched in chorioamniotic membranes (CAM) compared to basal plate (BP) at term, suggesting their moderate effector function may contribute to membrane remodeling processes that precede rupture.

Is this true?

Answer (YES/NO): YES